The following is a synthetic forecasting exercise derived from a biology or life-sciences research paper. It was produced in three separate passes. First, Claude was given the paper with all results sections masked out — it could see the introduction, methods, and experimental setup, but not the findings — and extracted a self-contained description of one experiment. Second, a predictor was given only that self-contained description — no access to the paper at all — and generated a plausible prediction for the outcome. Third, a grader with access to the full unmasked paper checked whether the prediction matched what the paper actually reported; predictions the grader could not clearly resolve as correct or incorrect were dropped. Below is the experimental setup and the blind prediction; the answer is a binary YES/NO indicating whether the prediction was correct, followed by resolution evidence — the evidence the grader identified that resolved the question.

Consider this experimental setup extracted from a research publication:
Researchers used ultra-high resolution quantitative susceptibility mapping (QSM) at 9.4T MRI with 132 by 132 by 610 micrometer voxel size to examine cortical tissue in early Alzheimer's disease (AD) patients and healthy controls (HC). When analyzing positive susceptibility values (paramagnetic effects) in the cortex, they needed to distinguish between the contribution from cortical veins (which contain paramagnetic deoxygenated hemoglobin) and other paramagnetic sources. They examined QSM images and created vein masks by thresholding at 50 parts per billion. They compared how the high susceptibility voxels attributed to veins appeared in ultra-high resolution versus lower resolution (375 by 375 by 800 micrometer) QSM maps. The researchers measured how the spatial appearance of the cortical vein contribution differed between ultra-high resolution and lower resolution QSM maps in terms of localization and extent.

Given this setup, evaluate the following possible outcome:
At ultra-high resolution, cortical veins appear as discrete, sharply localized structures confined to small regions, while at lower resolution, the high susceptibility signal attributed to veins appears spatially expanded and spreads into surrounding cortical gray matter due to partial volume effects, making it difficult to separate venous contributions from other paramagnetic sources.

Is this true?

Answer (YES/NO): NO